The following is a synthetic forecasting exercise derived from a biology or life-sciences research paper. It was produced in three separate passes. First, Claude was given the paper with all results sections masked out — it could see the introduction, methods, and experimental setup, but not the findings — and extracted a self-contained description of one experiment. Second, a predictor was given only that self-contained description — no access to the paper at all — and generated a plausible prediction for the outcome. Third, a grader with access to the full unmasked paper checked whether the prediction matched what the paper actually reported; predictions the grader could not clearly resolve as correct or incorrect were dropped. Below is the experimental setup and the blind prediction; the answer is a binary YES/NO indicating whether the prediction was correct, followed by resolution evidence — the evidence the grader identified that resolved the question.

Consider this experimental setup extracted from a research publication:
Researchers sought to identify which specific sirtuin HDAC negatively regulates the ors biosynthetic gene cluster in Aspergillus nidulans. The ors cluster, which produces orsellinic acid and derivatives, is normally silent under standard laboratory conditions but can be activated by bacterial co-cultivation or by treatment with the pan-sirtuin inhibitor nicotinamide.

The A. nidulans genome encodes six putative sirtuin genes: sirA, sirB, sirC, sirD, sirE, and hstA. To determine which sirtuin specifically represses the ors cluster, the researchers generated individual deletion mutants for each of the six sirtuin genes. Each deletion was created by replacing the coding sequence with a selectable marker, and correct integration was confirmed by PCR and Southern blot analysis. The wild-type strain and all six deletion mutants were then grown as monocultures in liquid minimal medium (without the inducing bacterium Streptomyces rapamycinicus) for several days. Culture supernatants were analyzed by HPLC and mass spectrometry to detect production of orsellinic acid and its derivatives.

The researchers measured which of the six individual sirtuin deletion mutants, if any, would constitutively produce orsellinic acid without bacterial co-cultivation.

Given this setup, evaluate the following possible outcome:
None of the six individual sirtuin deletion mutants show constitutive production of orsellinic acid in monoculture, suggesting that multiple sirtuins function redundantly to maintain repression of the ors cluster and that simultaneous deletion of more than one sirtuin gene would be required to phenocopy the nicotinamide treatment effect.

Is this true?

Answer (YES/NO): NO